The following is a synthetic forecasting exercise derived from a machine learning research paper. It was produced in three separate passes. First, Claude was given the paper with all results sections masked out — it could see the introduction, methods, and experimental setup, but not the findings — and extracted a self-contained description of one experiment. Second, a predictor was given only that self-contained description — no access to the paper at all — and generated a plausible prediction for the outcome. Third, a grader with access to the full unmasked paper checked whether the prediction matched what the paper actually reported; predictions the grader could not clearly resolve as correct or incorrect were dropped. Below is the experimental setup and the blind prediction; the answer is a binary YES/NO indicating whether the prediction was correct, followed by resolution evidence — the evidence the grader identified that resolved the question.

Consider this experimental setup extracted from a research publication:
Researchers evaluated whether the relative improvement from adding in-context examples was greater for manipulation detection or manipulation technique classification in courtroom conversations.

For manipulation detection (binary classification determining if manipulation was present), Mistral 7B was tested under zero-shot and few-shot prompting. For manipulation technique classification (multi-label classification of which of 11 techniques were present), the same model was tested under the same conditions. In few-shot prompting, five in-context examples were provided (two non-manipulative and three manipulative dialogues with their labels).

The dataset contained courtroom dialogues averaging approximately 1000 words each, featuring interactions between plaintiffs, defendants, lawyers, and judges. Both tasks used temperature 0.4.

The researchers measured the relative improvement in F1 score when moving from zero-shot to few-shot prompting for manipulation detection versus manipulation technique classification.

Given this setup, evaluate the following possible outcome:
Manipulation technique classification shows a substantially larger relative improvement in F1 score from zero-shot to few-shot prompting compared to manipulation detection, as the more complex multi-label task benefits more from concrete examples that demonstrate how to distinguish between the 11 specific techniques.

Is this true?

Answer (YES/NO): YES